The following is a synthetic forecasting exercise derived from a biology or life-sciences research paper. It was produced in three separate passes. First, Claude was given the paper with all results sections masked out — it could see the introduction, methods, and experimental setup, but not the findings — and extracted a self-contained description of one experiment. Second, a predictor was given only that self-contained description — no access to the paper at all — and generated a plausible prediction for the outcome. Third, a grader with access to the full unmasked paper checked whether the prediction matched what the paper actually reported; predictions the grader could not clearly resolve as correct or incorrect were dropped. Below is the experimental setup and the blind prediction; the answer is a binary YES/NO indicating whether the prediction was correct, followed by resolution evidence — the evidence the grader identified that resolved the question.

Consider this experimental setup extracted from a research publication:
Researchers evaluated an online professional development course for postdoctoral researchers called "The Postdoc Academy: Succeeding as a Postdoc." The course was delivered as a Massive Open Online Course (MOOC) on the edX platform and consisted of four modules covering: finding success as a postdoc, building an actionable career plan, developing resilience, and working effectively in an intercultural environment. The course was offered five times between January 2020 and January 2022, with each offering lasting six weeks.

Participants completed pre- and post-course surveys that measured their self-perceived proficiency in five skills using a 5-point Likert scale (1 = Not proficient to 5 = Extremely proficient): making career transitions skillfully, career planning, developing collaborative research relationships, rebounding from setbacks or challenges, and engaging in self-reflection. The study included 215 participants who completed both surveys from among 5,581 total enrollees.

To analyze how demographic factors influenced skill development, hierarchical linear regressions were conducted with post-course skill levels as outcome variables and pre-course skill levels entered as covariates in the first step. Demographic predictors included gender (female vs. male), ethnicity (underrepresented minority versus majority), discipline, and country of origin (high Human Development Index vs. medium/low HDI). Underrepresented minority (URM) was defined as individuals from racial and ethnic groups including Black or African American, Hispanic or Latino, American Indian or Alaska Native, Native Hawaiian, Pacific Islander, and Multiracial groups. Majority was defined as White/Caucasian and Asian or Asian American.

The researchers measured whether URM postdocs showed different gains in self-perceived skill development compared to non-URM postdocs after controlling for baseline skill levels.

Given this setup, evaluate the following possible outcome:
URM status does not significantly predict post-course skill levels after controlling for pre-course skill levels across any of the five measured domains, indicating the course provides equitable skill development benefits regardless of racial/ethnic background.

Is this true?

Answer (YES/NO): NO